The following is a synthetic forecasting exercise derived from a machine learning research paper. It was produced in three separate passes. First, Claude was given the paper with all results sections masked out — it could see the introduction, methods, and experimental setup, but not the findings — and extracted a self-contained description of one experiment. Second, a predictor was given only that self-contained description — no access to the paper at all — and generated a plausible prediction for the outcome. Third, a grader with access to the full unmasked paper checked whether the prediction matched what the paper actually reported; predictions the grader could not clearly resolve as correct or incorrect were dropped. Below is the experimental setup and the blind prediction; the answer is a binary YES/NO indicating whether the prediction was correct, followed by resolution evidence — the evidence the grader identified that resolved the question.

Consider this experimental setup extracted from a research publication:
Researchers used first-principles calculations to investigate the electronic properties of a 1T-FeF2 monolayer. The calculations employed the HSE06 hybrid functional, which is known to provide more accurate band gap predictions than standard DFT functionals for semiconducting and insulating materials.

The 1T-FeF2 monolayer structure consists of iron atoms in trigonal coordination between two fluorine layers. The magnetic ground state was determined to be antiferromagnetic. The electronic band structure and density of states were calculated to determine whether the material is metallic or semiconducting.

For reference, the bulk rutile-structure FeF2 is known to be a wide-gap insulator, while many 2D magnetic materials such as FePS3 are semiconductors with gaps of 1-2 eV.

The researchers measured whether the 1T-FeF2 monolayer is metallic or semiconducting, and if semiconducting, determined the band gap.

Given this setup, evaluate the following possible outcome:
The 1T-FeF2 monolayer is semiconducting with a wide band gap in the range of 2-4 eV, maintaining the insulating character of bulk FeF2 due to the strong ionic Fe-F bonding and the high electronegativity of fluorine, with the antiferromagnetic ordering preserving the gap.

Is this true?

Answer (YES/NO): YES